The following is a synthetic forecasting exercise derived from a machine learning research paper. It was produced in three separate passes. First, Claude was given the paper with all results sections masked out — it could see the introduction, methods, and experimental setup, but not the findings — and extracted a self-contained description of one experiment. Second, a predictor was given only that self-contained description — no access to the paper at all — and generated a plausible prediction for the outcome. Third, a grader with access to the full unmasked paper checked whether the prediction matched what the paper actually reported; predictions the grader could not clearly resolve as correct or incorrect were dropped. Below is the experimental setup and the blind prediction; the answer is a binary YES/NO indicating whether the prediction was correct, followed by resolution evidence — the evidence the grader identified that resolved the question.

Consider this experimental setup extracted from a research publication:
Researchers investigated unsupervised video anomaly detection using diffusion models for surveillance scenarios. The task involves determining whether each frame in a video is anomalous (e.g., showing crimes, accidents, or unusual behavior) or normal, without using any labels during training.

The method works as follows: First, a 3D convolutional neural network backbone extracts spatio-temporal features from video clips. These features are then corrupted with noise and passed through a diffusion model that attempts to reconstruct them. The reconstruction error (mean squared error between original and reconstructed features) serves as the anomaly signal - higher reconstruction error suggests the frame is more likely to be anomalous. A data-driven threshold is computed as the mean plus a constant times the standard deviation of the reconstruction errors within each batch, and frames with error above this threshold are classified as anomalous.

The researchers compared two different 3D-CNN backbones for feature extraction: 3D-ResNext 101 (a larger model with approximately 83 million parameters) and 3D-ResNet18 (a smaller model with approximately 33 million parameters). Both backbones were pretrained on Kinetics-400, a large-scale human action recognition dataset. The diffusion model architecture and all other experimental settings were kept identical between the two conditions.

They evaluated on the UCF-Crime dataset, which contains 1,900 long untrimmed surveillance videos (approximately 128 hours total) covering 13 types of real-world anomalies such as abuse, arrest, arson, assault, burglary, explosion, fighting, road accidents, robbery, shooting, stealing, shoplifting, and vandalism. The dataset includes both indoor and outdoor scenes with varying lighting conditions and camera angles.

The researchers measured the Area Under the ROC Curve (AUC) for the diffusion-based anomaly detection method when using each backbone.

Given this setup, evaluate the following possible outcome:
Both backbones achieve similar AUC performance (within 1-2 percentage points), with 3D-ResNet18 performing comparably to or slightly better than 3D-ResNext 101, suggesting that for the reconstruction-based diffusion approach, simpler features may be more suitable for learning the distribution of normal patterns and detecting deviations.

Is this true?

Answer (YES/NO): NO